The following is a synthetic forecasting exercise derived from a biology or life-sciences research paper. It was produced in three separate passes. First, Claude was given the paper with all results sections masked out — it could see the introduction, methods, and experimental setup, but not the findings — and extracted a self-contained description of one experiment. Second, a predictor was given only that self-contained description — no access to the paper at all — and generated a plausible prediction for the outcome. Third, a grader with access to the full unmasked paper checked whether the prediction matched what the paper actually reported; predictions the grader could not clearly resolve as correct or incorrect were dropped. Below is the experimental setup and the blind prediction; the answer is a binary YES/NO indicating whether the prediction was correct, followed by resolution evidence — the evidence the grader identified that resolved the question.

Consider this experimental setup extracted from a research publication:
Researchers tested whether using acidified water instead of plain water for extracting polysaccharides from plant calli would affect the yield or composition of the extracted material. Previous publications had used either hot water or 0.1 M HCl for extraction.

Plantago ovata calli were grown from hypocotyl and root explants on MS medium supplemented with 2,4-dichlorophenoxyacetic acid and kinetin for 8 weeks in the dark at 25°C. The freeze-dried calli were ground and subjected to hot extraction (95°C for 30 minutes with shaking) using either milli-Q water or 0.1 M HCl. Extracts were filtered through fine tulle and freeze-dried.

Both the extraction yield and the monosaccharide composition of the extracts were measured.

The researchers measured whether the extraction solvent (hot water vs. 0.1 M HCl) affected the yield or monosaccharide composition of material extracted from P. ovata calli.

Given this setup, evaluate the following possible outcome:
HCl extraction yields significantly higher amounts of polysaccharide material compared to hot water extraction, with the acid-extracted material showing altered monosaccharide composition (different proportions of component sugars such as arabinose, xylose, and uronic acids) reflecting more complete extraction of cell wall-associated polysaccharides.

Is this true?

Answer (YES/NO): NO